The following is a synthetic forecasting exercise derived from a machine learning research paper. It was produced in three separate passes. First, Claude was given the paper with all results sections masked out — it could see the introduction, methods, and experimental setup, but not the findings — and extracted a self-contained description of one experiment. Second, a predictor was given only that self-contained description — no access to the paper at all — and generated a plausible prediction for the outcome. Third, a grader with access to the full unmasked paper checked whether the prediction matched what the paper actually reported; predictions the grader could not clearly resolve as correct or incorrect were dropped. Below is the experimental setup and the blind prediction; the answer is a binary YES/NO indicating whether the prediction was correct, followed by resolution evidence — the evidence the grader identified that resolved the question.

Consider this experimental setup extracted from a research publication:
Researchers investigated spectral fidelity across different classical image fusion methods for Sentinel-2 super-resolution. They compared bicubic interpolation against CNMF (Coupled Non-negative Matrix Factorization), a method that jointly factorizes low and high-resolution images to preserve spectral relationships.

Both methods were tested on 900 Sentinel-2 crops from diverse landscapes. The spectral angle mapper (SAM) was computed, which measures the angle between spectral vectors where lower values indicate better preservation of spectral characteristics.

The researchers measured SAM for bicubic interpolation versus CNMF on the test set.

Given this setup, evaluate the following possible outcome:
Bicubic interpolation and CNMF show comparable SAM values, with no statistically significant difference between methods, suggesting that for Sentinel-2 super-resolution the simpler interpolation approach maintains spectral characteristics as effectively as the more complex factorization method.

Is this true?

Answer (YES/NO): NO